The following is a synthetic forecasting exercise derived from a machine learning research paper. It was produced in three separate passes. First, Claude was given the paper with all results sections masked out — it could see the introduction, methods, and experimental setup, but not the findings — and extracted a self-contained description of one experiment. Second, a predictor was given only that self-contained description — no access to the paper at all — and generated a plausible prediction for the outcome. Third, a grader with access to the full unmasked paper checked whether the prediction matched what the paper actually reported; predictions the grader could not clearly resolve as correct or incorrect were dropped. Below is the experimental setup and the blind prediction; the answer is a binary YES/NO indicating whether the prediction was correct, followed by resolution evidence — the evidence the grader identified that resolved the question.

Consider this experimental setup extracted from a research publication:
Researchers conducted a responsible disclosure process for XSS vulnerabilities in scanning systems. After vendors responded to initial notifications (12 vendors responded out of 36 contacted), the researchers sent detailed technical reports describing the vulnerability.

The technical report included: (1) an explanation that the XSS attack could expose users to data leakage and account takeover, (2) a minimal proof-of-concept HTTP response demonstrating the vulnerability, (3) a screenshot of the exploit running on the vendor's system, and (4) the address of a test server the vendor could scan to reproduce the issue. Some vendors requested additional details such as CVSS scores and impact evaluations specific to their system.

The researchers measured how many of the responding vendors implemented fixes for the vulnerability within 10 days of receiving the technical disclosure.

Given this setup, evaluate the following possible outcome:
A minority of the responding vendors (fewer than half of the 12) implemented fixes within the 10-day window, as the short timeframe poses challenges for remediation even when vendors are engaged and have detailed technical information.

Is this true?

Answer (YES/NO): YES